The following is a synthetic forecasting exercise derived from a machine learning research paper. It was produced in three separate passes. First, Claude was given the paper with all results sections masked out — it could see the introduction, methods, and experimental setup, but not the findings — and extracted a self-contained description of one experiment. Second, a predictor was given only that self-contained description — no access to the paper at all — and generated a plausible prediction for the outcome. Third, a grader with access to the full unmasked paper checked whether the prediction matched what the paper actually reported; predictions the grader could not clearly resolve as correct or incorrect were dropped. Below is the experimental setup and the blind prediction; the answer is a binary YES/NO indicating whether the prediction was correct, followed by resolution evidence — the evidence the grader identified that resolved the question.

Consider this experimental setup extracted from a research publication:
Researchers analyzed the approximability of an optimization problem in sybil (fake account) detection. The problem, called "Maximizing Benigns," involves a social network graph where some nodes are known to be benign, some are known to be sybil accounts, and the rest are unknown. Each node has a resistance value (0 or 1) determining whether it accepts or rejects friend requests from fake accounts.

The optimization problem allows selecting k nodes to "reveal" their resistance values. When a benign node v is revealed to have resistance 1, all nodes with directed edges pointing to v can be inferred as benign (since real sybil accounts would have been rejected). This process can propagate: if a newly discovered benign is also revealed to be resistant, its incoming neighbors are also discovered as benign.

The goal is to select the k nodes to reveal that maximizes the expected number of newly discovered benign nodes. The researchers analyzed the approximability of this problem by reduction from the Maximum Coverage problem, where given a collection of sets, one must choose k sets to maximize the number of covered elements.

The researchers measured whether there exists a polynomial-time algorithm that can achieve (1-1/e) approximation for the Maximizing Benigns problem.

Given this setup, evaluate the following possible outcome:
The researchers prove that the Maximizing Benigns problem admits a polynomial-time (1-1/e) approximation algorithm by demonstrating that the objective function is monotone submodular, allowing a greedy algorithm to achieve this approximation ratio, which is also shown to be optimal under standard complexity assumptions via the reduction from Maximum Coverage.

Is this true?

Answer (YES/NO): NO